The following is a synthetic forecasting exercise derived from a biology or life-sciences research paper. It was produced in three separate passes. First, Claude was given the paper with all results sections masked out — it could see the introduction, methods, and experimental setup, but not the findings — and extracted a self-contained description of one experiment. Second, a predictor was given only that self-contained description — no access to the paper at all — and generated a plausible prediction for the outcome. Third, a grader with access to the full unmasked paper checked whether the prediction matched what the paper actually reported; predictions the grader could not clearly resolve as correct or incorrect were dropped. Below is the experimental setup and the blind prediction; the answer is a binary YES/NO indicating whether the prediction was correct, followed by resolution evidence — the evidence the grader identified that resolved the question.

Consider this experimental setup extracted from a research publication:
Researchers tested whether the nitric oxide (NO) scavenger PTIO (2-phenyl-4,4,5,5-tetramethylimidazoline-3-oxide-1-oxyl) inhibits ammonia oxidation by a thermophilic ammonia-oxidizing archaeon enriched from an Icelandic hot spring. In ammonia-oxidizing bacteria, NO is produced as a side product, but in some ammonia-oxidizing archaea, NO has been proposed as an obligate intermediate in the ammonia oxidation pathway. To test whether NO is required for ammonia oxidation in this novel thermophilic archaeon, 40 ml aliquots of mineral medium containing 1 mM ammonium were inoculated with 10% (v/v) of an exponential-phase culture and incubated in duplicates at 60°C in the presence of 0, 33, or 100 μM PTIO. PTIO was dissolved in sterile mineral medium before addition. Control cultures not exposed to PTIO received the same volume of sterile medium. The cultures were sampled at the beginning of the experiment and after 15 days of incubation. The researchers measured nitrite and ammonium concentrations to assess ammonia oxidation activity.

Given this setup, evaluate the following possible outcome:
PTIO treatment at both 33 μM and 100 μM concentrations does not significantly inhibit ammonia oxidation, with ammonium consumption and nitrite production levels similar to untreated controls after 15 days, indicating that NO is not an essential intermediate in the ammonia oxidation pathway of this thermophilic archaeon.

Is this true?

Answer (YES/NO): NO